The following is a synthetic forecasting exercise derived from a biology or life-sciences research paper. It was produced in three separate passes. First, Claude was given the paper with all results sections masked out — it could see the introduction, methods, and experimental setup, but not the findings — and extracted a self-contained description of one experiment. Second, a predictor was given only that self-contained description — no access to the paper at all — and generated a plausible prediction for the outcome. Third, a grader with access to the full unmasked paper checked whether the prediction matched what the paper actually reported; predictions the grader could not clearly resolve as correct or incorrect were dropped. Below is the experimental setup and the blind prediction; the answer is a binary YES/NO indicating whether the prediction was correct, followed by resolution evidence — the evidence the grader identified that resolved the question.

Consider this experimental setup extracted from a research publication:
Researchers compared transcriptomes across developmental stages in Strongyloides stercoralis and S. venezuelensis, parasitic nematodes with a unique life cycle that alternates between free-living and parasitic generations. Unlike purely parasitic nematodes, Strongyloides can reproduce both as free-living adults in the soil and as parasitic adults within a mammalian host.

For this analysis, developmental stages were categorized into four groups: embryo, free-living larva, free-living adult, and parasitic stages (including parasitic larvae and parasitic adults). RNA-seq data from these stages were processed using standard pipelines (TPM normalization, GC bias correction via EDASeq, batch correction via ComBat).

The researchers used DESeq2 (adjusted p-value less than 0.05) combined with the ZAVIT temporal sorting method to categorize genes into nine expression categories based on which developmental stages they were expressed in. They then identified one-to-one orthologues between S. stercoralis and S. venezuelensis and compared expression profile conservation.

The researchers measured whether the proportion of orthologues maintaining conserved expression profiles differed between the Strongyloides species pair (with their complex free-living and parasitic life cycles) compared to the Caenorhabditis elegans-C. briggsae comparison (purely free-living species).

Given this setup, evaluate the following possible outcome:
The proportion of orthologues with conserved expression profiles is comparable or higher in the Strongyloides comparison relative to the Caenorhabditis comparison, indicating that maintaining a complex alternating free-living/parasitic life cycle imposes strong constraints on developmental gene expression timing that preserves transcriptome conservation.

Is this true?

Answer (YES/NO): YES